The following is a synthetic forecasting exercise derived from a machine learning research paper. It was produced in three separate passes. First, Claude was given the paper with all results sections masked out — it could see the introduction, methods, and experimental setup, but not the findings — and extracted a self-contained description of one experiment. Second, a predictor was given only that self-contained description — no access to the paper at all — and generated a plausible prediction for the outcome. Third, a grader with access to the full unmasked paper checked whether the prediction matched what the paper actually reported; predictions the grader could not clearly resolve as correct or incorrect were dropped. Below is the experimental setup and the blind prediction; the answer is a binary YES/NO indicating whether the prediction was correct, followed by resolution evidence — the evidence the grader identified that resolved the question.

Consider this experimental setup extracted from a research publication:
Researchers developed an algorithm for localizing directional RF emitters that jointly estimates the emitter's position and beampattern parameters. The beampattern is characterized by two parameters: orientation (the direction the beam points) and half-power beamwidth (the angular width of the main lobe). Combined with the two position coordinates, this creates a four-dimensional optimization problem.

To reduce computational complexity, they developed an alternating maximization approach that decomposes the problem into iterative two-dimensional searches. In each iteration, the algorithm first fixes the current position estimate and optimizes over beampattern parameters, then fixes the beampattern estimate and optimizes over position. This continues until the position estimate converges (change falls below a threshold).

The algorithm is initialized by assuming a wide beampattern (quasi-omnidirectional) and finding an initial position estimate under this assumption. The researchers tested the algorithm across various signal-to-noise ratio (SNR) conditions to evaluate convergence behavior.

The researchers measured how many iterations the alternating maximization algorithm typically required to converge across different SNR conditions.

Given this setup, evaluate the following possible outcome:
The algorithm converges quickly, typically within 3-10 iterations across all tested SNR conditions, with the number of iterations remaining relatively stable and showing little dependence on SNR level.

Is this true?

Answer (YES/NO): NO